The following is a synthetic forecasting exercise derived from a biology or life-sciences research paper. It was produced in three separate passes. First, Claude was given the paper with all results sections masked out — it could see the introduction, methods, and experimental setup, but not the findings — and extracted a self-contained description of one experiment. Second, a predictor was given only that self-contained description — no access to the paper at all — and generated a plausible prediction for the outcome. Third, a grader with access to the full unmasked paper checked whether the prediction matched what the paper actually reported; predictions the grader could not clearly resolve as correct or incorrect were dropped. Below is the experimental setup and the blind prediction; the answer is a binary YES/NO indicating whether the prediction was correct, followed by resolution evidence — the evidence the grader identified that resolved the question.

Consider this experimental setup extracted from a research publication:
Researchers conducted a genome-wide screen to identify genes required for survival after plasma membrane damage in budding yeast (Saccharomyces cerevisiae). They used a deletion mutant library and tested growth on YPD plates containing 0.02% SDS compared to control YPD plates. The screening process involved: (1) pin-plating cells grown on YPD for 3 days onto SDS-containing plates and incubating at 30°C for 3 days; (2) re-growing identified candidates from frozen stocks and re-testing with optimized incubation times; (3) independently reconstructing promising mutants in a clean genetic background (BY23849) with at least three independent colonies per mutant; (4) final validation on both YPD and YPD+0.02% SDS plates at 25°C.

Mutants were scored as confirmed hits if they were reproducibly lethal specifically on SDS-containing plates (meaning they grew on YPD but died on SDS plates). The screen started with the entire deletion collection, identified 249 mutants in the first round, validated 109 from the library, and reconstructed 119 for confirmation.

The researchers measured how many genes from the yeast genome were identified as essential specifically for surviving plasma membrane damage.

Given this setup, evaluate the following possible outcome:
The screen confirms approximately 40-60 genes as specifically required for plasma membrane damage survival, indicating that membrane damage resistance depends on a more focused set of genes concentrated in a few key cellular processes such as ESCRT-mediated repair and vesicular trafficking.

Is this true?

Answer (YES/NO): NO